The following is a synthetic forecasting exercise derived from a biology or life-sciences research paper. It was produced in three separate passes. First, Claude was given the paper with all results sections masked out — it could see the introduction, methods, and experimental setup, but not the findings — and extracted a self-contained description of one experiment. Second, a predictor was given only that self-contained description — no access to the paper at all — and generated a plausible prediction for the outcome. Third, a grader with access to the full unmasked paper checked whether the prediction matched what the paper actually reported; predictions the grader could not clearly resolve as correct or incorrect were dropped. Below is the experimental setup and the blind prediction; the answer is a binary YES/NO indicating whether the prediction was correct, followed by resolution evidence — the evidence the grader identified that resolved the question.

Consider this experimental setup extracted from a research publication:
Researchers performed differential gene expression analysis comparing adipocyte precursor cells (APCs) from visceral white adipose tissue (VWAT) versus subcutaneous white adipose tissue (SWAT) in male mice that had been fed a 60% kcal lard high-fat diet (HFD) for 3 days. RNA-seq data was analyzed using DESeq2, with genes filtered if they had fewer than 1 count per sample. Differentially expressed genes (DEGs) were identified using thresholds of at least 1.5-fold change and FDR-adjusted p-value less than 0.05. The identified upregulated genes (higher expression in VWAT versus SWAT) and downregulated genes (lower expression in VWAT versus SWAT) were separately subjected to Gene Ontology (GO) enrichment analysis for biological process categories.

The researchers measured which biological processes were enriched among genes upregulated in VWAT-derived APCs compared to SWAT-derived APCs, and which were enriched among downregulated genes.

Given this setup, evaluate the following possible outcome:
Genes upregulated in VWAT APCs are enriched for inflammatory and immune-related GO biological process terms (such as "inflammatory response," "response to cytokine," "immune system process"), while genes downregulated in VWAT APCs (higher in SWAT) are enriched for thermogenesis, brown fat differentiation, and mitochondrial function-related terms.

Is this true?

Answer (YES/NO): NO